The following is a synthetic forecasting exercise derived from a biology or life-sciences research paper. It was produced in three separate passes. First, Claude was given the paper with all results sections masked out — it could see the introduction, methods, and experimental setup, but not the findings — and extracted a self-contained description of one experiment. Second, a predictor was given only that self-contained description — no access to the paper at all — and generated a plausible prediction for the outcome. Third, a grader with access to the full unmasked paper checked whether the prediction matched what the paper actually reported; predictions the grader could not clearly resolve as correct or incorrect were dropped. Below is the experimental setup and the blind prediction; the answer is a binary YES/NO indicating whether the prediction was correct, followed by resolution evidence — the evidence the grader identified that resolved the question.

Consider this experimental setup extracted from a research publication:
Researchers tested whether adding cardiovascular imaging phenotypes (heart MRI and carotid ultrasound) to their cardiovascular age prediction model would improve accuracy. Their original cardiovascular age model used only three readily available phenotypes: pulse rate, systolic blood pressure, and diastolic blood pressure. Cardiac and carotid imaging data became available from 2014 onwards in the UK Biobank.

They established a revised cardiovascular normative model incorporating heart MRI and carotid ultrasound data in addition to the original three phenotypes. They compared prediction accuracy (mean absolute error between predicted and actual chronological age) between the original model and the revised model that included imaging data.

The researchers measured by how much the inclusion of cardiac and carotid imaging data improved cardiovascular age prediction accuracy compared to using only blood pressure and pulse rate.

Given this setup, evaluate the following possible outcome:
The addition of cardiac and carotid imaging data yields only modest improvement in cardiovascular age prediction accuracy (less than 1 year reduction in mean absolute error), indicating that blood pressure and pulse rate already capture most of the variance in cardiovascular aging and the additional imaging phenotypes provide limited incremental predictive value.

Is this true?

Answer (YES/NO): YES